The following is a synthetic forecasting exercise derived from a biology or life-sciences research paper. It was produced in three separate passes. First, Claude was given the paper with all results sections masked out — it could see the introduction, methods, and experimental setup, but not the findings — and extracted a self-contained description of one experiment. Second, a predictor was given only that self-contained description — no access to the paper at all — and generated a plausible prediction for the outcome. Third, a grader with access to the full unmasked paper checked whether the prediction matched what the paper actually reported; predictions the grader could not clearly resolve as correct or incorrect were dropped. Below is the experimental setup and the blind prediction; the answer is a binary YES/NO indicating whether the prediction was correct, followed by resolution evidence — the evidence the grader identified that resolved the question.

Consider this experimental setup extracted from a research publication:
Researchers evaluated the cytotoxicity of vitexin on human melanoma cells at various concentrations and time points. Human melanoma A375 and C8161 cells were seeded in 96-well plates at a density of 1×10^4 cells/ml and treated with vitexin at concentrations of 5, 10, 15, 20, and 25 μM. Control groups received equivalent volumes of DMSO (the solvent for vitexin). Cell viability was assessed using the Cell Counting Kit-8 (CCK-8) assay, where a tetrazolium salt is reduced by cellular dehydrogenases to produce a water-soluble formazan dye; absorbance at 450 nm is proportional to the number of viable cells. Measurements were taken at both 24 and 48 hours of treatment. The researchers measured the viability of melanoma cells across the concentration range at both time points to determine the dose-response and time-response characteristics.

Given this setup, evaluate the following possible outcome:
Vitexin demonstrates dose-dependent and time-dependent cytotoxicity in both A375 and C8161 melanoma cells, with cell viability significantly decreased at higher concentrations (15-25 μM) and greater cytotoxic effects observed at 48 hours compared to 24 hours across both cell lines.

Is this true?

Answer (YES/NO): YES